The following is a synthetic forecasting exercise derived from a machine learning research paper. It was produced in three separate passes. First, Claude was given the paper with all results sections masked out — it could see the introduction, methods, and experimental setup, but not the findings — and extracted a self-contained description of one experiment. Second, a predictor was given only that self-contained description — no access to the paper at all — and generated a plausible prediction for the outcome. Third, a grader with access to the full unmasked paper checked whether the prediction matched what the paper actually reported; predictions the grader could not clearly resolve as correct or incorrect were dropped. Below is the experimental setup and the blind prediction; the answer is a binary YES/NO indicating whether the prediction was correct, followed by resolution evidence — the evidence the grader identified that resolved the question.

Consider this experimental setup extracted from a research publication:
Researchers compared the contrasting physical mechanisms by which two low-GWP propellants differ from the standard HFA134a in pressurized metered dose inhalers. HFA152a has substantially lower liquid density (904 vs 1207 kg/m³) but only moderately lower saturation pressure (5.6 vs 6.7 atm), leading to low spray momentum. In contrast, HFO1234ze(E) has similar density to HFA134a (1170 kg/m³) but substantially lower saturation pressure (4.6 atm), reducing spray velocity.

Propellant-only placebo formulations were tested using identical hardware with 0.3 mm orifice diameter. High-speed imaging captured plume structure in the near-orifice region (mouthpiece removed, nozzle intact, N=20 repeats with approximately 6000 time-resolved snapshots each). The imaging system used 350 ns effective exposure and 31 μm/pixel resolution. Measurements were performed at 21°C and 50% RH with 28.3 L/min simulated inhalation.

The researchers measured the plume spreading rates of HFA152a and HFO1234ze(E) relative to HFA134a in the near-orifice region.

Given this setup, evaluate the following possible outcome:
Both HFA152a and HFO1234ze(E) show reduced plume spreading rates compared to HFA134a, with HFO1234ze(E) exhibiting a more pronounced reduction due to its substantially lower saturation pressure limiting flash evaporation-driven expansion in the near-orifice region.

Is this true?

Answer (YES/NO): NO